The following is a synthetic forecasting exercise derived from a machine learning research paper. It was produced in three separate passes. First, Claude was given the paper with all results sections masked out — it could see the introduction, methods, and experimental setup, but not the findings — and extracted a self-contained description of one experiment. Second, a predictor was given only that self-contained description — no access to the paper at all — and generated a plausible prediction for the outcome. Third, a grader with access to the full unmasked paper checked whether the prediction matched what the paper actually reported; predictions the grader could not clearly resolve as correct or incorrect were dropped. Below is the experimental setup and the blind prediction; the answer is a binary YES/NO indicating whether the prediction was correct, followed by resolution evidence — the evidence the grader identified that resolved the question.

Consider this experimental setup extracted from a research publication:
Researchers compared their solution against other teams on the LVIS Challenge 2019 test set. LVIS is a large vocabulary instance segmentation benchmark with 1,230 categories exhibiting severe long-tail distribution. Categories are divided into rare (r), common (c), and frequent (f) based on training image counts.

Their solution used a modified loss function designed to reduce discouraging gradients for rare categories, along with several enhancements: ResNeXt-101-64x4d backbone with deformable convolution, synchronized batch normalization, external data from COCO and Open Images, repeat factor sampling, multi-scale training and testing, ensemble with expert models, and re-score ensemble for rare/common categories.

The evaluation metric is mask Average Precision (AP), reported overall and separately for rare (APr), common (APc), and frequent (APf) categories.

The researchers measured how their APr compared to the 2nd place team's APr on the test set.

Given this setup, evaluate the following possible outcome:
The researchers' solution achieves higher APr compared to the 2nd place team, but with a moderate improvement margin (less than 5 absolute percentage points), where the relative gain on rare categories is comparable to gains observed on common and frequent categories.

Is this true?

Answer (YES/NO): NO